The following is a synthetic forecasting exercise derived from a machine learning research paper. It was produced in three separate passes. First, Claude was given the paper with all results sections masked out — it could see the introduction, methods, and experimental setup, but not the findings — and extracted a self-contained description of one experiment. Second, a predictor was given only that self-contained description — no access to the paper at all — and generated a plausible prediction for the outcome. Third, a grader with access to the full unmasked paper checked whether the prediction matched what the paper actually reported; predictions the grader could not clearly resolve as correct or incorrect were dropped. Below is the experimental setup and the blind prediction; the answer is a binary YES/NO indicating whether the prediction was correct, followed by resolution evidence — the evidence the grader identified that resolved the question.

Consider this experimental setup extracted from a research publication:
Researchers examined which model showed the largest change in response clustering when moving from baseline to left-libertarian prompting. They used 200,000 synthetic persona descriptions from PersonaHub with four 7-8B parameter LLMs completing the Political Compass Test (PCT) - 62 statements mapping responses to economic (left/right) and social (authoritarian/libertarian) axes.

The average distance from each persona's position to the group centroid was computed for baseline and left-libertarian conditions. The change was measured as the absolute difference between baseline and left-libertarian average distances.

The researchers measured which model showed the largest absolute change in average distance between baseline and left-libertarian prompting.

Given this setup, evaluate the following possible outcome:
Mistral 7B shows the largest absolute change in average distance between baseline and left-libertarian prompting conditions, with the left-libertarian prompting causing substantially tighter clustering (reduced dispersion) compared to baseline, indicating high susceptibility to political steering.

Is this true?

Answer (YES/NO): NO